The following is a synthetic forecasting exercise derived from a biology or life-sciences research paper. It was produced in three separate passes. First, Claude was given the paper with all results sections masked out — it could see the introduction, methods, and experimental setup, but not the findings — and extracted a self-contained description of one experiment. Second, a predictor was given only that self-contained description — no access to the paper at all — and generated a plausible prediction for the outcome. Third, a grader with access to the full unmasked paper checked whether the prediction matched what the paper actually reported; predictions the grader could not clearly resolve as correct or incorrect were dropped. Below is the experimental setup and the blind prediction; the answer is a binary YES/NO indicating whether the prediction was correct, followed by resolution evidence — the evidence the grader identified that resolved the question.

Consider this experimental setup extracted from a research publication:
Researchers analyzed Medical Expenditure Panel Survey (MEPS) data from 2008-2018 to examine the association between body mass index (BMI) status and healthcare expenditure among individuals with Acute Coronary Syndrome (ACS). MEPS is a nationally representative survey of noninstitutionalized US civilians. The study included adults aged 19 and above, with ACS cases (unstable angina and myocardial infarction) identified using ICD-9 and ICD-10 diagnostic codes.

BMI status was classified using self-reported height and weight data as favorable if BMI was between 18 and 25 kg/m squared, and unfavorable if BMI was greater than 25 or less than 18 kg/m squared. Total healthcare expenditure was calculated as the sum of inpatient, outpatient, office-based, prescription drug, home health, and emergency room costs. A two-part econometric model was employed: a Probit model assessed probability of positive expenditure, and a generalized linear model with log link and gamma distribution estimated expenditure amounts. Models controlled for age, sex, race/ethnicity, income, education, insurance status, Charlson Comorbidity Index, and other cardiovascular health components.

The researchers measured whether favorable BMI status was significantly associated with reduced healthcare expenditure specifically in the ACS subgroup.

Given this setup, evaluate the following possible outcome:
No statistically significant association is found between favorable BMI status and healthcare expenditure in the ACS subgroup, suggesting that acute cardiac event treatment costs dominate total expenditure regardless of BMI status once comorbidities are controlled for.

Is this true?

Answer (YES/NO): YES